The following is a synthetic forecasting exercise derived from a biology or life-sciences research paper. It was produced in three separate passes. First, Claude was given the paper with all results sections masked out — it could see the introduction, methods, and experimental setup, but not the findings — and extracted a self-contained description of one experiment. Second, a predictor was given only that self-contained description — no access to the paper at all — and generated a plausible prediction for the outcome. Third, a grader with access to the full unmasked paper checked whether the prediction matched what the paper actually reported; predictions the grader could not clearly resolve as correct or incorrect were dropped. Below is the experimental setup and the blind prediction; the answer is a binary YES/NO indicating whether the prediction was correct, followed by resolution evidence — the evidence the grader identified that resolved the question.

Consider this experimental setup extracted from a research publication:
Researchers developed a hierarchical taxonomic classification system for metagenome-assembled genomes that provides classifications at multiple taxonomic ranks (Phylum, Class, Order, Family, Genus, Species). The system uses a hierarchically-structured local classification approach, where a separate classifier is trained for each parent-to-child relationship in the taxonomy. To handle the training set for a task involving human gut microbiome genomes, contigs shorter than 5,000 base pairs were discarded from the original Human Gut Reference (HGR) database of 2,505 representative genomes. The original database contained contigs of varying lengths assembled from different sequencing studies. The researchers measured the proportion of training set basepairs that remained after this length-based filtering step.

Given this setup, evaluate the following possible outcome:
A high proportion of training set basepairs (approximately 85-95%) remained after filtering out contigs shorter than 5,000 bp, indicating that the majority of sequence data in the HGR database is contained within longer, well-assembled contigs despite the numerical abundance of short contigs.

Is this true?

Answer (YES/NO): NO